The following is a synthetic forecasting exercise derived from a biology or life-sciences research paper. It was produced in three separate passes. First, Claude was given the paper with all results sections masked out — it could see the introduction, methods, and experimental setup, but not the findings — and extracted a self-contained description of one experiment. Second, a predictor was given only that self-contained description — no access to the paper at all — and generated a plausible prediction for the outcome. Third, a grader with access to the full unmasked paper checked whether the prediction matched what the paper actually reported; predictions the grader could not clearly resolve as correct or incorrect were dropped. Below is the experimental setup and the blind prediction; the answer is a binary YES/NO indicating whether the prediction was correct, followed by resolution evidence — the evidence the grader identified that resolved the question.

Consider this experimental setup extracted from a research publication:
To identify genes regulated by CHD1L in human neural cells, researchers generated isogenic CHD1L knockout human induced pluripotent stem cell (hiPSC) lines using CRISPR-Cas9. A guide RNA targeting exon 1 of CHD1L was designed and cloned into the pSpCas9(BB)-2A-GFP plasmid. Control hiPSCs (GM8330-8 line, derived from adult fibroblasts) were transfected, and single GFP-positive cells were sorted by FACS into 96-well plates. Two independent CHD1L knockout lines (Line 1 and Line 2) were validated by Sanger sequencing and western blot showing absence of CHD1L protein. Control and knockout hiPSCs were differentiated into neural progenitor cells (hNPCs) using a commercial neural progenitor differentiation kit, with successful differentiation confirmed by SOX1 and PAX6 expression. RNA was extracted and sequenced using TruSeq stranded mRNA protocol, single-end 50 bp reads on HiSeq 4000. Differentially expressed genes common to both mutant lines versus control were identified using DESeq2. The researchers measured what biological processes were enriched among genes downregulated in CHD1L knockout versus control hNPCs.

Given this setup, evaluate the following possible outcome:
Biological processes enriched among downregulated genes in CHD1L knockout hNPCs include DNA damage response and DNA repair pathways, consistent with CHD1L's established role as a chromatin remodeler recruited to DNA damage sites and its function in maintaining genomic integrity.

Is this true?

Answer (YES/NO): NO